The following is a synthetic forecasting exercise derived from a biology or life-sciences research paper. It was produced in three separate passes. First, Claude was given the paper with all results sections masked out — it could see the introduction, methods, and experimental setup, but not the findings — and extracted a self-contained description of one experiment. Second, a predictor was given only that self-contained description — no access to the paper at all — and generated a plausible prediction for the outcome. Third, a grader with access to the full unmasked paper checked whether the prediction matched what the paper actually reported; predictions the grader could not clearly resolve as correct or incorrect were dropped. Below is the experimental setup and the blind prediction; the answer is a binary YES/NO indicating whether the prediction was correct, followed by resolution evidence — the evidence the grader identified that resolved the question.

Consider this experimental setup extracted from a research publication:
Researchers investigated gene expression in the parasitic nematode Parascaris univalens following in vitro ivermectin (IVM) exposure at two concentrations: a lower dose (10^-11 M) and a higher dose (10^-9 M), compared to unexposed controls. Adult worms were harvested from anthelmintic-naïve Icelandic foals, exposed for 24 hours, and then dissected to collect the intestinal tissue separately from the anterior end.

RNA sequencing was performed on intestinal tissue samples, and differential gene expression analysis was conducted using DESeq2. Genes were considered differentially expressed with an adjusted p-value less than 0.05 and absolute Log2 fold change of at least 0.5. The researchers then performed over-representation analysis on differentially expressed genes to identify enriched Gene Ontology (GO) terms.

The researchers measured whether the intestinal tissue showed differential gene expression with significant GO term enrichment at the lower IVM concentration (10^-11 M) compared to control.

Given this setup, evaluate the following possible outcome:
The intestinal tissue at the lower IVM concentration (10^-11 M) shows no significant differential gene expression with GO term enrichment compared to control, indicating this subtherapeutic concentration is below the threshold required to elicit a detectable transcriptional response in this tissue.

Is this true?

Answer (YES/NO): NO